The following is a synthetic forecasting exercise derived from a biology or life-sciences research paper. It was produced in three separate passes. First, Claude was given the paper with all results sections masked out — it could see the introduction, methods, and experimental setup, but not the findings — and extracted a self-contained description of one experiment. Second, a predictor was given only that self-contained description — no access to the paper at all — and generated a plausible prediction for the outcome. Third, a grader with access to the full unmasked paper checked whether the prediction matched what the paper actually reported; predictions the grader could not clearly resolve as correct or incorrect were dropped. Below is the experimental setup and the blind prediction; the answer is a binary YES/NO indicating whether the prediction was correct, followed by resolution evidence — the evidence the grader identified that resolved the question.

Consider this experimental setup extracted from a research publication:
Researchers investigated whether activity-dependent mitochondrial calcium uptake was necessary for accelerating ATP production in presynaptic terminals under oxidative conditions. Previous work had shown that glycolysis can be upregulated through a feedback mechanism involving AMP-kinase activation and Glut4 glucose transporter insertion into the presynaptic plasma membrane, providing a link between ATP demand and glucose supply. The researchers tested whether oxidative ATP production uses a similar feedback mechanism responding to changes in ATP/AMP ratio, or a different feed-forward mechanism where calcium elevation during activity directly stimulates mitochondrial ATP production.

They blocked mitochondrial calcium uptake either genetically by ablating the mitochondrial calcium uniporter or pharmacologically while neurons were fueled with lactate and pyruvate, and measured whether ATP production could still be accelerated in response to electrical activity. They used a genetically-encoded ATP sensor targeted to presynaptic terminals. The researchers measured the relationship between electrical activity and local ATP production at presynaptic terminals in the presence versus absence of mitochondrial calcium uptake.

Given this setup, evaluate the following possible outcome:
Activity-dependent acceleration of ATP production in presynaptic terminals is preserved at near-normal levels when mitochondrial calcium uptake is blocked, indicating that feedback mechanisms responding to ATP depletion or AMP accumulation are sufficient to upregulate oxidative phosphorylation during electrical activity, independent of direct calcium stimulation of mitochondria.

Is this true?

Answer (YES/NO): NO